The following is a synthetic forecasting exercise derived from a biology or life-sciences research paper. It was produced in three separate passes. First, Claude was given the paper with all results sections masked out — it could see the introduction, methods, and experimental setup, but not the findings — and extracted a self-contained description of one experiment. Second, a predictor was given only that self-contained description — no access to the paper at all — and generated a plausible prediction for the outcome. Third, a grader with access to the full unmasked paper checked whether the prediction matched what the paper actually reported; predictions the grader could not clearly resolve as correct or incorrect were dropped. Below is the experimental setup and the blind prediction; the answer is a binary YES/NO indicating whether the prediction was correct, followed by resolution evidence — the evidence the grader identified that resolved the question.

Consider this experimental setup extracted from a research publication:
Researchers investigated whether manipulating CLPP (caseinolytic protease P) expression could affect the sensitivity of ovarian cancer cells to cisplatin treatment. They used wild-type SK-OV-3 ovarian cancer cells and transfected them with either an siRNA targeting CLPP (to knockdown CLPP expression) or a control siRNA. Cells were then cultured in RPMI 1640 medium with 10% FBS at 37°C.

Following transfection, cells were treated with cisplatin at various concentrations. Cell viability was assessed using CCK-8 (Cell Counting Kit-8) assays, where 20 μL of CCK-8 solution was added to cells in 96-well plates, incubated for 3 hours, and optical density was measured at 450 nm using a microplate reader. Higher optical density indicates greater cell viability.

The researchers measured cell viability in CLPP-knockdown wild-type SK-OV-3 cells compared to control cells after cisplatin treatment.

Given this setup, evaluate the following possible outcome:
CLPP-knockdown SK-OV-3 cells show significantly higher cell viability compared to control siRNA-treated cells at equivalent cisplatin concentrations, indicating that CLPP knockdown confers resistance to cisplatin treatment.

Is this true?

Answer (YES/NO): YES